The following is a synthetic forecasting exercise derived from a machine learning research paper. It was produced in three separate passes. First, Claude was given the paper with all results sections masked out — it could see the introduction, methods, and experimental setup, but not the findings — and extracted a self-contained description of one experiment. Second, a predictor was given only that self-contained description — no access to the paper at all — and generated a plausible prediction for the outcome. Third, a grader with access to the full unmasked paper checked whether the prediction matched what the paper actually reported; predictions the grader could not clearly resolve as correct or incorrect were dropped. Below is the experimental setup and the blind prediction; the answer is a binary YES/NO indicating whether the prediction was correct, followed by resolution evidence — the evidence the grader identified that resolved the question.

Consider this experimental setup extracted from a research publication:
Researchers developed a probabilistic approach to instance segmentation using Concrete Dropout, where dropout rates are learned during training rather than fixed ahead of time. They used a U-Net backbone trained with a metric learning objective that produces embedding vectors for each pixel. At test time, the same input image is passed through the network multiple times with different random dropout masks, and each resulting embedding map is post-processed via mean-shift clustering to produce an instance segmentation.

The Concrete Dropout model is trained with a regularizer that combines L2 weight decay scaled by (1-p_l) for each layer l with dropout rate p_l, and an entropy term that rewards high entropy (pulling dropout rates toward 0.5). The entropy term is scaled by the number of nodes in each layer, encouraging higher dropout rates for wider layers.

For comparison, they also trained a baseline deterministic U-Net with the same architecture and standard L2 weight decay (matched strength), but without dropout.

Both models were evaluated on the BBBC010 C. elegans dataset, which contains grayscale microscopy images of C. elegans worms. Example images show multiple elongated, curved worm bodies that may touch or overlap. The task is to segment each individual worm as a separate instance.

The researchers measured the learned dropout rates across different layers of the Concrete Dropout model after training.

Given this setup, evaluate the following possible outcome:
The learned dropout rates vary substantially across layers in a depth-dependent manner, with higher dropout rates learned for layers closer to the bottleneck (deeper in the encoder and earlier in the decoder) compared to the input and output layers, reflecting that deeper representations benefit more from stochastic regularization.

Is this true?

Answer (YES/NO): YES